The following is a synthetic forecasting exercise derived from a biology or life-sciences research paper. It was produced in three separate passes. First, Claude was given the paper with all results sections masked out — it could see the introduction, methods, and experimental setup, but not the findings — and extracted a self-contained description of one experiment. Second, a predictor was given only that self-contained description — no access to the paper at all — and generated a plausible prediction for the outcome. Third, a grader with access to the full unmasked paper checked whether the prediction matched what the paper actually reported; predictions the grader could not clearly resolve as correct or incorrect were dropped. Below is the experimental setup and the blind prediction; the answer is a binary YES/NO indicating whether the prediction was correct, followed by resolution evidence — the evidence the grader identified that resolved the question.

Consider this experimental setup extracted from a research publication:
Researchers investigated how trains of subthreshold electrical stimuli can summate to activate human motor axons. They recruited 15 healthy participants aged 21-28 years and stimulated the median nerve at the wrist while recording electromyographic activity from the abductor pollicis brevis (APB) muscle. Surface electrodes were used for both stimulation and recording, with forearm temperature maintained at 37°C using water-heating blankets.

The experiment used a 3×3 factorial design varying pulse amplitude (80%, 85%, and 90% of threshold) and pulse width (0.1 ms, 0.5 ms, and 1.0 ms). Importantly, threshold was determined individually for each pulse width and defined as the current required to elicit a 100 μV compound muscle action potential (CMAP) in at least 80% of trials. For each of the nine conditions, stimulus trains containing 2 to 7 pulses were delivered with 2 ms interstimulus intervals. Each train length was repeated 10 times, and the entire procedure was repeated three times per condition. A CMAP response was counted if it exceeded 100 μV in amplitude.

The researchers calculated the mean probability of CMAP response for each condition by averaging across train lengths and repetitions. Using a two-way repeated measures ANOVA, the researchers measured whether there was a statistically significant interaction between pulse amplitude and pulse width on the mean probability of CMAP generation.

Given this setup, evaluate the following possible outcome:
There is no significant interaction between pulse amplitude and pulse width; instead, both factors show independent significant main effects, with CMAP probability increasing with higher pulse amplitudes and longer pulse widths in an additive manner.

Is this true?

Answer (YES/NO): NO